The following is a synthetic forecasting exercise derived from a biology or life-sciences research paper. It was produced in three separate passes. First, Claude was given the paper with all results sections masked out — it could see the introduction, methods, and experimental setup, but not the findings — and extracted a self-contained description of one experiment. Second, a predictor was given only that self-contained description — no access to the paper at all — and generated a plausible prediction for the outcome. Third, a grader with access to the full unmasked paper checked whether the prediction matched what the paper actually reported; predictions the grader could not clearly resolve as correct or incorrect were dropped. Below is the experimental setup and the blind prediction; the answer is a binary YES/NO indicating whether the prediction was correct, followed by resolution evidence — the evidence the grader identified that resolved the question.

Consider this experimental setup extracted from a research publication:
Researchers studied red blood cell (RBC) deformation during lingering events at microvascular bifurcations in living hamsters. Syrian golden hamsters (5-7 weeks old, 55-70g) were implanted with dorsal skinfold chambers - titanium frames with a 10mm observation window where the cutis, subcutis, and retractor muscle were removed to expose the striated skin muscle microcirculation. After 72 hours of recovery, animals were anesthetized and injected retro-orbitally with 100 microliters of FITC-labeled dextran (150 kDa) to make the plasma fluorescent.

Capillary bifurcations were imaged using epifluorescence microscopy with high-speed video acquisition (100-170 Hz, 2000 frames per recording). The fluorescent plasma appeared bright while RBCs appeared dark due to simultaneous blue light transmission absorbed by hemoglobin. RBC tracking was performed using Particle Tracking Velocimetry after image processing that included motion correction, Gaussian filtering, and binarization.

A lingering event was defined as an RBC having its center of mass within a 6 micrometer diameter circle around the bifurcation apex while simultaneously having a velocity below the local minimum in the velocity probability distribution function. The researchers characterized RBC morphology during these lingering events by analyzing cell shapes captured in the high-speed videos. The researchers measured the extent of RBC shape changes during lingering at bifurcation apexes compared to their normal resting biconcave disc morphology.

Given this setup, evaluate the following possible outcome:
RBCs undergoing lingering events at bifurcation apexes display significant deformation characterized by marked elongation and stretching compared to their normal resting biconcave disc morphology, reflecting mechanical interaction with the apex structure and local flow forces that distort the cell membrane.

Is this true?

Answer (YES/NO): YES